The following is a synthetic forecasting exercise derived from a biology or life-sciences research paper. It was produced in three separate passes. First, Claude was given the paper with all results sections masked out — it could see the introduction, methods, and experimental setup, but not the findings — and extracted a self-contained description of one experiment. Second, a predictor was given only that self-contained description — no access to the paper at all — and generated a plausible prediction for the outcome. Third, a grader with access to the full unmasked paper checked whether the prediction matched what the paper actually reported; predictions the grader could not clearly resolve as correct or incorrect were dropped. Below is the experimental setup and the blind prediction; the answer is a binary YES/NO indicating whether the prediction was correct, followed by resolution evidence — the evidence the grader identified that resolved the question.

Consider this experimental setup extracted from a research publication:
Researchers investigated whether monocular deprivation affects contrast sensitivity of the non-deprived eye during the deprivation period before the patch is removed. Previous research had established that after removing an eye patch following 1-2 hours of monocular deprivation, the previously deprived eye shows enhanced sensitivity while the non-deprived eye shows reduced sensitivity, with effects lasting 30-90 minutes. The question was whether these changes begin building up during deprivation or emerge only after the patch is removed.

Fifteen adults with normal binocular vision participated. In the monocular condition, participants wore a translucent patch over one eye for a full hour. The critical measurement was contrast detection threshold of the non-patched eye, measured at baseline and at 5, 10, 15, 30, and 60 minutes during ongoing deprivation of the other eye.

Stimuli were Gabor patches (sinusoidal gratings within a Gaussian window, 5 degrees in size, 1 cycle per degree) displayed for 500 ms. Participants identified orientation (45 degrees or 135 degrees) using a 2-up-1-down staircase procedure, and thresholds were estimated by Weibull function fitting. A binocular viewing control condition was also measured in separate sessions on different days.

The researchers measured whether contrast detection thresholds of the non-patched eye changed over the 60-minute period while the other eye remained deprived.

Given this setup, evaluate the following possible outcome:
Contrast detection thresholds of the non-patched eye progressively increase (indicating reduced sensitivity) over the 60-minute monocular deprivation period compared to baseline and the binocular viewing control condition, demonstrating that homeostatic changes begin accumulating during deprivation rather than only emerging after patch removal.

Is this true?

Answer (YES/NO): YES